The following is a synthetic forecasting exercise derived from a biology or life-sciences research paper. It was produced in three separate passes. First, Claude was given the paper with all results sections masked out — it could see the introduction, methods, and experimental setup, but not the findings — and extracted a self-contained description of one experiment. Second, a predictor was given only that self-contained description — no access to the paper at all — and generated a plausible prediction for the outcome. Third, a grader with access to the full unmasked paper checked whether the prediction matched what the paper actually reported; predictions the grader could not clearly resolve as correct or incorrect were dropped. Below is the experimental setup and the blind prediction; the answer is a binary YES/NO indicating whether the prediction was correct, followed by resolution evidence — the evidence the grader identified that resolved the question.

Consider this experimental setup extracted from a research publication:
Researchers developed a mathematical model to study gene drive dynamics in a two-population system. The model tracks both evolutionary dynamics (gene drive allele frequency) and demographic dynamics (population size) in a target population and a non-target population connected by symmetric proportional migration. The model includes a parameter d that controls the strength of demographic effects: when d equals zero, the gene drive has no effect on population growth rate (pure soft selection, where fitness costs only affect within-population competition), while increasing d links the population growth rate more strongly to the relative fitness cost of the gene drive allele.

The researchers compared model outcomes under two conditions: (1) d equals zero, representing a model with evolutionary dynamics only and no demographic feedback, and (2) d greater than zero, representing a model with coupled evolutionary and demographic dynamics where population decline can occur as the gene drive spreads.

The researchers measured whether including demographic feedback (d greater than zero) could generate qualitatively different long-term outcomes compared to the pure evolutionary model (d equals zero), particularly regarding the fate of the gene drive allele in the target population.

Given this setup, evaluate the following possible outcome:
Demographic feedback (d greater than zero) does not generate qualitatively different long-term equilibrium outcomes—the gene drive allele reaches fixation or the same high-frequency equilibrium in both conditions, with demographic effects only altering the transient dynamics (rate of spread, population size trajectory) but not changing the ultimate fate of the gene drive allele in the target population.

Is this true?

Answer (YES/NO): NO